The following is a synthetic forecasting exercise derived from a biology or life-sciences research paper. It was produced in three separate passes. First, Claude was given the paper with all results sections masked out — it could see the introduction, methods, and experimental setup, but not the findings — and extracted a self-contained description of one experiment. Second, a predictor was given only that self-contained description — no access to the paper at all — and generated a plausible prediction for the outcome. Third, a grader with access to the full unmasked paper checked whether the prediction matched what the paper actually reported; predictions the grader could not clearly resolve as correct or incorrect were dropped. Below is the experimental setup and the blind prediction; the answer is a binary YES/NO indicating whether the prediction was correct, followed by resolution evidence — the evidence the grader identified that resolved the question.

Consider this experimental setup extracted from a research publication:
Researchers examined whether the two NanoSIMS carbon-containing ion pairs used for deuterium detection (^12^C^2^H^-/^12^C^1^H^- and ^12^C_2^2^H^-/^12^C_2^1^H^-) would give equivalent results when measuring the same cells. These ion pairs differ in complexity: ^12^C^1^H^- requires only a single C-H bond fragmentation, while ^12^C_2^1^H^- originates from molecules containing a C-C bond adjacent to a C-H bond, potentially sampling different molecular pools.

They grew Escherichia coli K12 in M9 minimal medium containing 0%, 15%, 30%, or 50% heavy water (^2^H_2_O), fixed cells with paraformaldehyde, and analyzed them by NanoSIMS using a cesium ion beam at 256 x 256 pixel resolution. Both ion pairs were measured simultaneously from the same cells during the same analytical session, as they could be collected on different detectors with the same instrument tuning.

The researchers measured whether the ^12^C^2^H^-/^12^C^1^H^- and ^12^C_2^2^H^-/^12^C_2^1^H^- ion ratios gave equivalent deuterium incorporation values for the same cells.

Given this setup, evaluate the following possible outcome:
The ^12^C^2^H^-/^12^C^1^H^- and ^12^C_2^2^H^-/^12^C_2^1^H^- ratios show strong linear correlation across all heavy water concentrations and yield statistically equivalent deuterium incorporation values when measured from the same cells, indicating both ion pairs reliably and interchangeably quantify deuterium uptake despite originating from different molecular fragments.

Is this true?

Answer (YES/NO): NO